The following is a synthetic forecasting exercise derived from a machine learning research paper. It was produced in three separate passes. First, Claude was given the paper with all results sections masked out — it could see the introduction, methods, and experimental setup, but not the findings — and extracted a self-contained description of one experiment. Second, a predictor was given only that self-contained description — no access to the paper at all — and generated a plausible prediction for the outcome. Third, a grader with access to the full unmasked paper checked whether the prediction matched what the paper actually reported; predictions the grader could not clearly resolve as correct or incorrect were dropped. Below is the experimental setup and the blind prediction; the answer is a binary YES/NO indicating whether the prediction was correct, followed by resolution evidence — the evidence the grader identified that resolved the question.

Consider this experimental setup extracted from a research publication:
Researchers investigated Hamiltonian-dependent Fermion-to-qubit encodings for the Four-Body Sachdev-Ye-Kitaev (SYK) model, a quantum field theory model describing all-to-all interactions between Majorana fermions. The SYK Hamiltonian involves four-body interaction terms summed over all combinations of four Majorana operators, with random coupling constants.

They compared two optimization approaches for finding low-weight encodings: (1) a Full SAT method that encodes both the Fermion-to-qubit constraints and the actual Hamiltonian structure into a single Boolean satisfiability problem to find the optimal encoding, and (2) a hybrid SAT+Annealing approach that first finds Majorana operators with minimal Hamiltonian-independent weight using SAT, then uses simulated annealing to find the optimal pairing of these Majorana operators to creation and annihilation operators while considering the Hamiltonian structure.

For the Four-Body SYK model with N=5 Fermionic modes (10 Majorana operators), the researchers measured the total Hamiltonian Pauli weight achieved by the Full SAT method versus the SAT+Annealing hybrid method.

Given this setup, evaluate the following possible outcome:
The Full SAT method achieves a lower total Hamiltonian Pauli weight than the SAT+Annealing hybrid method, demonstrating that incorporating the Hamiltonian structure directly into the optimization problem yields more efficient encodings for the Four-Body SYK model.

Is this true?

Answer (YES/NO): YES